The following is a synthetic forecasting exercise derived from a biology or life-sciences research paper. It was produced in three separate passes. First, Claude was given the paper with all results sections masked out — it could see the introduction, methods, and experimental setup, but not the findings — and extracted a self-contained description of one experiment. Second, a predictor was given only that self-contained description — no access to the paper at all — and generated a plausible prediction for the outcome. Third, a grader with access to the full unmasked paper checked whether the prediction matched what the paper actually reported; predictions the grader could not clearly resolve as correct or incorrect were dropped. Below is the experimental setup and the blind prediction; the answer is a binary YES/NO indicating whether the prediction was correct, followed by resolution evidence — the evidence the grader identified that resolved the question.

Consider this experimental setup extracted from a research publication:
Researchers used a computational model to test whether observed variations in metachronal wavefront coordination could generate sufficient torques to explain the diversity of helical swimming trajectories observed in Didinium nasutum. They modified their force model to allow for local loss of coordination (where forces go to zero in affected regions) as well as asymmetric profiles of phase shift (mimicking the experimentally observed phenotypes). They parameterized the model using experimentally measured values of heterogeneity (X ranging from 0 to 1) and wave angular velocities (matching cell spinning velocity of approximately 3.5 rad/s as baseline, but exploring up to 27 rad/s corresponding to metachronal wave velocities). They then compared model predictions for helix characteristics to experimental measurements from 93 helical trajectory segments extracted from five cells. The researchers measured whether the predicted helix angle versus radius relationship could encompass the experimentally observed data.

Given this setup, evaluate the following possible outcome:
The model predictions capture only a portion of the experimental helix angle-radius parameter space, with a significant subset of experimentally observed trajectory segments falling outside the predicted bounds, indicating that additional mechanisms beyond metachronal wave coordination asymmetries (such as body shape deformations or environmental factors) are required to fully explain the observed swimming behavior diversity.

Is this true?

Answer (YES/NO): NO